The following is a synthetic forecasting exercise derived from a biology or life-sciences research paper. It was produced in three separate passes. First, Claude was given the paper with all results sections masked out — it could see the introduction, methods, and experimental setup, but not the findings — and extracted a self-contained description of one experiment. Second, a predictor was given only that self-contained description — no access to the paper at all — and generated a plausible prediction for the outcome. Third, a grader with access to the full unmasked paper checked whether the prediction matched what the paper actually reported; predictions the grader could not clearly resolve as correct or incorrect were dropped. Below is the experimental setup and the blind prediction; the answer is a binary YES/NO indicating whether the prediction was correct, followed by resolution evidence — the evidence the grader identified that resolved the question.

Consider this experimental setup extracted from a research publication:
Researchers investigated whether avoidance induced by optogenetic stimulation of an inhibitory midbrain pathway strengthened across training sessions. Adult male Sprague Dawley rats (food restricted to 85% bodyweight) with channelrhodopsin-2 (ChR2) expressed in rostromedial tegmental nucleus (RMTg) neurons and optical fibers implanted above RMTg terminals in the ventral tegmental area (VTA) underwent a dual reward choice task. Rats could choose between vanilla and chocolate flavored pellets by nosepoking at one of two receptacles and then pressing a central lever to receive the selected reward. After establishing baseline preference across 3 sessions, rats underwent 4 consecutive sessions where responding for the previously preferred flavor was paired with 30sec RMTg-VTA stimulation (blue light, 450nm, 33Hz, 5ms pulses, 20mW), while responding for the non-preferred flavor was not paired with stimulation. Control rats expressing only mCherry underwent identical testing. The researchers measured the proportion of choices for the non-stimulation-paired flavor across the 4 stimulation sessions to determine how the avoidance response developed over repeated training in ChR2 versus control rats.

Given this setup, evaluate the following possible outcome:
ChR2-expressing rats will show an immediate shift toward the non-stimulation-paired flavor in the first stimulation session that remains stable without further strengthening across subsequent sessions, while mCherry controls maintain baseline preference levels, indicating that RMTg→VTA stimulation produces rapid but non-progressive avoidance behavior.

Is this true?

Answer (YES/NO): NO